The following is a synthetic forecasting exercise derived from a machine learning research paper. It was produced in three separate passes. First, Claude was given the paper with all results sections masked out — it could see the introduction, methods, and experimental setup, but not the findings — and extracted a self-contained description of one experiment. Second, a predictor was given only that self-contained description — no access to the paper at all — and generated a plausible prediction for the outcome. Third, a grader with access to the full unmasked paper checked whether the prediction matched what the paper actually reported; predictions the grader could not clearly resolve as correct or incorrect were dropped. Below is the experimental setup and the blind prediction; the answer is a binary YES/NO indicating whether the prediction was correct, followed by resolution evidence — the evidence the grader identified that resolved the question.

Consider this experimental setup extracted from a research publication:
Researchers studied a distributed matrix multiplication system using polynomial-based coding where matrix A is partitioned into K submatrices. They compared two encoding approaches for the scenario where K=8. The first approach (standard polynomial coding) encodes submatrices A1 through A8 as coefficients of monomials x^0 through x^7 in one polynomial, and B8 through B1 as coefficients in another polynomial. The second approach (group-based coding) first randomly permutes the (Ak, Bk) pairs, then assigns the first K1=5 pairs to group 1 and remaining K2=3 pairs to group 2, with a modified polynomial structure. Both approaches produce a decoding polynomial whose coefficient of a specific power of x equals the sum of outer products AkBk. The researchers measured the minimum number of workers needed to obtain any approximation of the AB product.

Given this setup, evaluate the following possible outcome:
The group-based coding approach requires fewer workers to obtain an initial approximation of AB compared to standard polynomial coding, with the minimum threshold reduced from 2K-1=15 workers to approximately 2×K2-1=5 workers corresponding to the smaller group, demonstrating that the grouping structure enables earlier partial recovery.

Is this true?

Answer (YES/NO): NO